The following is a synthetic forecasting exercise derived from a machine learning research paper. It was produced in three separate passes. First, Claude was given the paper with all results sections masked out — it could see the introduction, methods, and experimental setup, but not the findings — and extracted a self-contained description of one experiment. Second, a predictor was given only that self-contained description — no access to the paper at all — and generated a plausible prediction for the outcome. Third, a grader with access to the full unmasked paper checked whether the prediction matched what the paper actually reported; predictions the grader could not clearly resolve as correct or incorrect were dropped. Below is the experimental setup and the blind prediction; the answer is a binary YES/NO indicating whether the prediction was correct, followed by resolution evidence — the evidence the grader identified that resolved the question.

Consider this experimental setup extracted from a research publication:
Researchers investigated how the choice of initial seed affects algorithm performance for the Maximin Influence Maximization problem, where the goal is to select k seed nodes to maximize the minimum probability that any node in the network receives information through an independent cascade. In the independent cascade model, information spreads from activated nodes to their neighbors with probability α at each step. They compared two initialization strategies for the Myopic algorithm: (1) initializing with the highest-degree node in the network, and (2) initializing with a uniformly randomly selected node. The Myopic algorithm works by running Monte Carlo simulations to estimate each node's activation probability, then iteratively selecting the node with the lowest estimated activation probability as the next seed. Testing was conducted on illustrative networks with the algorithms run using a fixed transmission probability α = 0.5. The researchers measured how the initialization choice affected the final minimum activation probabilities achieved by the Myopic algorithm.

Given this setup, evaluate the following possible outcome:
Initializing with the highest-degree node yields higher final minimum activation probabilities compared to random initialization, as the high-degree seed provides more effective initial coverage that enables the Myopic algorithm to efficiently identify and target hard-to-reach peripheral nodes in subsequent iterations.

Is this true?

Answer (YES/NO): YES